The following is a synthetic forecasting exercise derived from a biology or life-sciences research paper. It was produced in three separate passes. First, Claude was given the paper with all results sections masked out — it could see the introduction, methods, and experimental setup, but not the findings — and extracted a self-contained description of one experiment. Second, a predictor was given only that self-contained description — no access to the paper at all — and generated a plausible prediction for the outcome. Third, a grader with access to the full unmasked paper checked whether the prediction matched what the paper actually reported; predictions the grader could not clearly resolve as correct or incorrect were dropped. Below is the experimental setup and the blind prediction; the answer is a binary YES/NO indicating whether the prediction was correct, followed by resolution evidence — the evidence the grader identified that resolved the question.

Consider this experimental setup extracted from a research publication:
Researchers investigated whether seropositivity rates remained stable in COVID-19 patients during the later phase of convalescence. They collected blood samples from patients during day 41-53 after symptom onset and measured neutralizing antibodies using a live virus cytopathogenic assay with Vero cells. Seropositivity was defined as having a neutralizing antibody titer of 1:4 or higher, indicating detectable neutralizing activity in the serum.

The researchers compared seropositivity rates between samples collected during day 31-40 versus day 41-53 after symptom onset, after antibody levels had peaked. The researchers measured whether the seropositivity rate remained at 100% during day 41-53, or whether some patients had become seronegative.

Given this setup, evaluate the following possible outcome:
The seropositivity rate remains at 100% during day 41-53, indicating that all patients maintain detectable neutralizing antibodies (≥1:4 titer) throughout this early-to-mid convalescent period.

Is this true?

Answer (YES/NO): YES